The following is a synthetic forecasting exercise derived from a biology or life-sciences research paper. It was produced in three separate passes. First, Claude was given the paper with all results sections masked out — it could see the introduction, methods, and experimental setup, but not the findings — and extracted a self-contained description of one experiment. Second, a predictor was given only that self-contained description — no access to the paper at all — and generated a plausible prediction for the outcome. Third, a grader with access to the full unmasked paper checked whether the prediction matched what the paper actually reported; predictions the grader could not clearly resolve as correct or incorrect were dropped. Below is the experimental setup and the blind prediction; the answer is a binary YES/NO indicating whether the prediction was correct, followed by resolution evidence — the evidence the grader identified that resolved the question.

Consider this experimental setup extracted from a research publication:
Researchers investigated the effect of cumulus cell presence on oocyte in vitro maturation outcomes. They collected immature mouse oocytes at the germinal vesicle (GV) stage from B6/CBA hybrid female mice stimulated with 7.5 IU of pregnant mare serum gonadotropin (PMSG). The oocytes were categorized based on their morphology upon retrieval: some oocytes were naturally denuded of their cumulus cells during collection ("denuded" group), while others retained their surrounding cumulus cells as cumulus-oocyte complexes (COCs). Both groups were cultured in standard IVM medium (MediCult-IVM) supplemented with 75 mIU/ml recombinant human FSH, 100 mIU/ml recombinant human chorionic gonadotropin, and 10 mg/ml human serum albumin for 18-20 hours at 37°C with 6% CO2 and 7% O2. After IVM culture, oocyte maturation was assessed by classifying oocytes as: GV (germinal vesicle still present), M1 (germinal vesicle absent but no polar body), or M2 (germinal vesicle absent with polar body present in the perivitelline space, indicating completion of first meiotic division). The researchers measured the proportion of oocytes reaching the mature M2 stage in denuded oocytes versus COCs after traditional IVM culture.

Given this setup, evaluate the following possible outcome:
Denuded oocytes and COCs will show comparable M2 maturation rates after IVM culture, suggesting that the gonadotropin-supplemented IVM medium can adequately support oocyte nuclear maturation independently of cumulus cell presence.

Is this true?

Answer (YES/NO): YES